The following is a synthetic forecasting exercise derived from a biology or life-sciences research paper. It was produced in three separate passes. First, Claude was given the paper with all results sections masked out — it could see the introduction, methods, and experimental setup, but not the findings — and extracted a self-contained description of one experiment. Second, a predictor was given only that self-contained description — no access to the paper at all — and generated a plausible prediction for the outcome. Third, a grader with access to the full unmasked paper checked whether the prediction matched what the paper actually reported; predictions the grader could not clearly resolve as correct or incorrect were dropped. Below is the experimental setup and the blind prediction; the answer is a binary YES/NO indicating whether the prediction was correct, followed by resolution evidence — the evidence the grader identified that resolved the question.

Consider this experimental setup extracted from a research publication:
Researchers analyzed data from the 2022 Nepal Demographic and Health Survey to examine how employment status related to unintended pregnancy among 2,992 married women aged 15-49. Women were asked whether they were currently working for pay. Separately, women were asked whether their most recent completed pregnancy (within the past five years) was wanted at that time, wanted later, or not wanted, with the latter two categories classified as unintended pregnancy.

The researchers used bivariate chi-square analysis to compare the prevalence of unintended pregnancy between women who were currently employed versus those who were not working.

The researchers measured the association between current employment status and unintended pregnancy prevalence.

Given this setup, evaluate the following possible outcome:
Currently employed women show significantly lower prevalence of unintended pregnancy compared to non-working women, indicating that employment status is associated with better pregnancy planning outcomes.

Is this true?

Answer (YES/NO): NO